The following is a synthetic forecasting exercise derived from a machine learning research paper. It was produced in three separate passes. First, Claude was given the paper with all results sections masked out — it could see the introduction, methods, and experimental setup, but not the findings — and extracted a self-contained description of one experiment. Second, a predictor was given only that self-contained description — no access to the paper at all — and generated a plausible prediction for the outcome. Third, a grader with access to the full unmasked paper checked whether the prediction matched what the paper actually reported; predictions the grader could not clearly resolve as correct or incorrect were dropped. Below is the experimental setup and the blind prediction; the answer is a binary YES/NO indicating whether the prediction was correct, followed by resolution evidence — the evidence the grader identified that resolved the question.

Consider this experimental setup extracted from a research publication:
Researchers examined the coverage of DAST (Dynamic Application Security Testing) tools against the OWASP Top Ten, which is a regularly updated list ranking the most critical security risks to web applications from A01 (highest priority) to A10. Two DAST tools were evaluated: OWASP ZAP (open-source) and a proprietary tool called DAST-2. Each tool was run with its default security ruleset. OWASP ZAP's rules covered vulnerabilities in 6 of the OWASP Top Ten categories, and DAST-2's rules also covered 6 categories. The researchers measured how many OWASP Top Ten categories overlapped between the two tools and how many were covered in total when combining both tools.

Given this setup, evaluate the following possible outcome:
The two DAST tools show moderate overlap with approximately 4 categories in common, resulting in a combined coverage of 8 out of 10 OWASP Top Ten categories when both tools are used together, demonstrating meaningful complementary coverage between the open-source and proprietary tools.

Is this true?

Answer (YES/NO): NO